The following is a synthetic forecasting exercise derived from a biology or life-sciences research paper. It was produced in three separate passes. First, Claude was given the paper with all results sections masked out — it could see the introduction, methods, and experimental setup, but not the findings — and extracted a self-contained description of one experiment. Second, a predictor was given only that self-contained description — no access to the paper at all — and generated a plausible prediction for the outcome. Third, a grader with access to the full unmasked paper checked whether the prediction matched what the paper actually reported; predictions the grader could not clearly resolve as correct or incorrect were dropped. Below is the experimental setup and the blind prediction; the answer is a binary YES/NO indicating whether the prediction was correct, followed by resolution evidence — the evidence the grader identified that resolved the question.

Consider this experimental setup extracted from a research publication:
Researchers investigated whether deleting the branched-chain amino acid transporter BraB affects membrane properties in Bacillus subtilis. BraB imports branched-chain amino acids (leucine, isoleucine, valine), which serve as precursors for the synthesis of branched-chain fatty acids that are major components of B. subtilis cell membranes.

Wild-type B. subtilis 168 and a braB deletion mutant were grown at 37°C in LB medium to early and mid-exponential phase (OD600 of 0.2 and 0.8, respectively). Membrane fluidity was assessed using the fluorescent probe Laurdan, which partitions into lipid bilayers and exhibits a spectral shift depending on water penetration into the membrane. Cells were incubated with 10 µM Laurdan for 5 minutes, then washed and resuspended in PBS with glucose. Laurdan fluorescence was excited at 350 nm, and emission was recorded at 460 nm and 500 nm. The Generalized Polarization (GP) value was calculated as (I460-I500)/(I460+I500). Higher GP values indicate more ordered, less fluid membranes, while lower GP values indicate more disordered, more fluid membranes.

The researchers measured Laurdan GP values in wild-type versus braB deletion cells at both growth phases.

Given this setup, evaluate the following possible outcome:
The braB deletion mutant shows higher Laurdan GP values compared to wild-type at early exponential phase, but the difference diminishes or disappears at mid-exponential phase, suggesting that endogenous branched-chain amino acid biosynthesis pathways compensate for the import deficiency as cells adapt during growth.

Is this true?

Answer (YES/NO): NO